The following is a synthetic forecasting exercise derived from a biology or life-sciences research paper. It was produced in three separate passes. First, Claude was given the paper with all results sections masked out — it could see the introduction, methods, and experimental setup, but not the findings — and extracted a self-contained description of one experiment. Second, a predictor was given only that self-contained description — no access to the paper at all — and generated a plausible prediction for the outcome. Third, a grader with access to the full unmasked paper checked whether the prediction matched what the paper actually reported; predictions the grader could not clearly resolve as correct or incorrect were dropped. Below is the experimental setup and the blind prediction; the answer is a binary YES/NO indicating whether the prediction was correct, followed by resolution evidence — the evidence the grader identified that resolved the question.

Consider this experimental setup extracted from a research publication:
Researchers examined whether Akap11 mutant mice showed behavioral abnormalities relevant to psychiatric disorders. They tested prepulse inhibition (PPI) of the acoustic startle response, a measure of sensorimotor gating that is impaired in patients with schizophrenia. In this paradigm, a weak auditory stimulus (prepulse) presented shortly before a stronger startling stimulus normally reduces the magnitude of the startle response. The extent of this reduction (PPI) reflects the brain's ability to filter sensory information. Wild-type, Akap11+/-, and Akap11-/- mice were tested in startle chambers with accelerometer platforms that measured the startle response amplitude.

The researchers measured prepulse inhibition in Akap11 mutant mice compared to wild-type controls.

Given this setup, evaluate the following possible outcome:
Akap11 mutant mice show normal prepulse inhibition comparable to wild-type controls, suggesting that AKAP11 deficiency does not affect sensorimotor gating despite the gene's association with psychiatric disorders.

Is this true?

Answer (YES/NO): YES